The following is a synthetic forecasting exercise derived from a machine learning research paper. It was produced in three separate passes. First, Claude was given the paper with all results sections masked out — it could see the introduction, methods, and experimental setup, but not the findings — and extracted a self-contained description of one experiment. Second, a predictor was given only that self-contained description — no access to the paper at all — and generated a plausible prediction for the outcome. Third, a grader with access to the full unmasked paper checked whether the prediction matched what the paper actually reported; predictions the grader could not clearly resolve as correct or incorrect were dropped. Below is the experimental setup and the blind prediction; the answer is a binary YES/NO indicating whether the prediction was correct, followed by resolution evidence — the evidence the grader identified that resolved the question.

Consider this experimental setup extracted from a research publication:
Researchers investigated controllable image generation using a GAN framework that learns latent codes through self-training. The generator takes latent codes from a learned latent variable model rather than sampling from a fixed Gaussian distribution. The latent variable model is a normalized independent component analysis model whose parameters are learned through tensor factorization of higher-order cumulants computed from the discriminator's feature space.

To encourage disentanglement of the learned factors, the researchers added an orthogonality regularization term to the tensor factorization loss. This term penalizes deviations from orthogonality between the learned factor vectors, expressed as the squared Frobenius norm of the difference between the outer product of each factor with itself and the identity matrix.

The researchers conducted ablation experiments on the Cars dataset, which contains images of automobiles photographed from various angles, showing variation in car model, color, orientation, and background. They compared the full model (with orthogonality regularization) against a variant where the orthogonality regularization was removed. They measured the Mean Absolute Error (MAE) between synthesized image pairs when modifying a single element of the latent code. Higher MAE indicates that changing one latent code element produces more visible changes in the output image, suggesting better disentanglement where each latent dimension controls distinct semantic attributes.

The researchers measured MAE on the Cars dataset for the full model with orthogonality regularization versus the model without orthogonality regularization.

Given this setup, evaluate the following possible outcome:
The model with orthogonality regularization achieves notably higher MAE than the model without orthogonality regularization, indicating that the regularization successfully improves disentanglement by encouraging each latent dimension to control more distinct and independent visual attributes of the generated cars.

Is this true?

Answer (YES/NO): NO